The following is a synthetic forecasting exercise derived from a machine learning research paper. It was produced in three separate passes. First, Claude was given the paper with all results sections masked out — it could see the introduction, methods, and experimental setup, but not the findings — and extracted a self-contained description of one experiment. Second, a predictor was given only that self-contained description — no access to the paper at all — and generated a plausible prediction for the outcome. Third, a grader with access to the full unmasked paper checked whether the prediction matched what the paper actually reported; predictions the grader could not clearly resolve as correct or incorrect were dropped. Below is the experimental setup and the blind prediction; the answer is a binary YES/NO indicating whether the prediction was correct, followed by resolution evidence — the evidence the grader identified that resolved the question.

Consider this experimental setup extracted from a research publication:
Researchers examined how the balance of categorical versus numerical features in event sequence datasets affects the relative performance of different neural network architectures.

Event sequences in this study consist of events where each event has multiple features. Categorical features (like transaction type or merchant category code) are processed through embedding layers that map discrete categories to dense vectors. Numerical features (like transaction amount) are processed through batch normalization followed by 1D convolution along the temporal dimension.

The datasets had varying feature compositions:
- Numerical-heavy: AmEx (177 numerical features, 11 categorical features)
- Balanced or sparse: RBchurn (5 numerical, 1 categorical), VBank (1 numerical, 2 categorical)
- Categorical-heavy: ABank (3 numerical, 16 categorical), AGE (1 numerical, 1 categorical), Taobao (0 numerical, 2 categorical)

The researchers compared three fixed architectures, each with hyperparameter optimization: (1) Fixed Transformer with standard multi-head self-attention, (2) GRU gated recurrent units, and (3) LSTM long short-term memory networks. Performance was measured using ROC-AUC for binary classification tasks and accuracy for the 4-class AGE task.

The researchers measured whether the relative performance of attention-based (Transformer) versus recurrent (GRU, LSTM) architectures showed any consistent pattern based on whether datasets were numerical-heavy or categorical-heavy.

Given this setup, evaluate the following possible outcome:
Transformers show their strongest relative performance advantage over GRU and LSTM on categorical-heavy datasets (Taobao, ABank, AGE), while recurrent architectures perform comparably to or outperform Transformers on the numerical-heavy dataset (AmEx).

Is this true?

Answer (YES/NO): NO